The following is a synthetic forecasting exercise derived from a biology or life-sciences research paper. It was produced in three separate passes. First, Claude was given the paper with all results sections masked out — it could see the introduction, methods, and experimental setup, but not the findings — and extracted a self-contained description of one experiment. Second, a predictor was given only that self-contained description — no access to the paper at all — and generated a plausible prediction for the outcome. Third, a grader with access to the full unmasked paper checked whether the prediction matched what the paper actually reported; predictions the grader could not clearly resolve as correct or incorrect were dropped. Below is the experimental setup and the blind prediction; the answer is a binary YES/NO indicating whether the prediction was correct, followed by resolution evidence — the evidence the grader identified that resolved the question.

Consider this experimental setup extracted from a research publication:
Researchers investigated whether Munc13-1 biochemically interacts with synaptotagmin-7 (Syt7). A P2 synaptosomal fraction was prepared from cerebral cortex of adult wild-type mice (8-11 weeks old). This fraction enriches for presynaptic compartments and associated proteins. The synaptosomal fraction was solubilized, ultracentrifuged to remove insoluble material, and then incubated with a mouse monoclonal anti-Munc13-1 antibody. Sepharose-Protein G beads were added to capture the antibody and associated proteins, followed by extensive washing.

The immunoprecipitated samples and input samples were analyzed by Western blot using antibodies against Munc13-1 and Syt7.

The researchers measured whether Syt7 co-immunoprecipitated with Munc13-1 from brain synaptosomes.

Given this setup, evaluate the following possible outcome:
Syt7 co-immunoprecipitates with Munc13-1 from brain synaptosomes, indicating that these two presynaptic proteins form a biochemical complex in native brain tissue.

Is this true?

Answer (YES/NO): NO